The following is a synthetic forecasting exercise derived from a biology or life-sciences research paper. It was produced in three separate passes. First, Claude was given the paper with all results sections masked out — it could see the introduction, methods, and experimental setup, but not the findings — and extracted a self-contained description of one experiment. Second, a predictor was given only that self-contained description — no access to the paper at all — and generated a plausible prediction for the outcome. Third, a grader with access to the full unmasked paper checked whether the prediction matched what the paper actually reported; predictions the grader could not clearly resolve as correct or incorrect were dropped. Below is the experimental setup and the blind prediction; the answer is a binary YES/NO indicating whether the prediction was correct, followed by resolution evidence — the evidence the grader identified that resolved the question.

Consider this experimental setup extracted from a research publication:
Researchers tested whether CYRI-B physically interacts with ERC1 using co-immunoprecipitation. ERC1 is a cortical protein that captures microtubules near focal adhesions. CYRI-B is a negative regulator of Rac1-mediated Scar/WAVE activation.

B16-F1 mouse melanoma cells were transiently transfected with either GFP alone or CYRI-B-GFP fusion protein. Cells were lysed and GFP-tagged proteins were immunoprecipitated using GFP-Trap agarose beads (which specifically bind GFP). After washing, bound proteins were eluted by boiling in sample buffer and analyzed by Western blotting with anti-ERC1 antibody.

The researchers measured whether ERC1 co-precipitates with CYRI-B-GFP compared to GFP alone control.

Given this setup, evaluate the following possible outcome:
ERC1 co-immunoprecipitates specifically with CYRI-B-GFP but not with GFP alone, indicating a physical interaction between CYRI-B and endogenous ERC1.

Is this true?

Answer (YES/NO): NO